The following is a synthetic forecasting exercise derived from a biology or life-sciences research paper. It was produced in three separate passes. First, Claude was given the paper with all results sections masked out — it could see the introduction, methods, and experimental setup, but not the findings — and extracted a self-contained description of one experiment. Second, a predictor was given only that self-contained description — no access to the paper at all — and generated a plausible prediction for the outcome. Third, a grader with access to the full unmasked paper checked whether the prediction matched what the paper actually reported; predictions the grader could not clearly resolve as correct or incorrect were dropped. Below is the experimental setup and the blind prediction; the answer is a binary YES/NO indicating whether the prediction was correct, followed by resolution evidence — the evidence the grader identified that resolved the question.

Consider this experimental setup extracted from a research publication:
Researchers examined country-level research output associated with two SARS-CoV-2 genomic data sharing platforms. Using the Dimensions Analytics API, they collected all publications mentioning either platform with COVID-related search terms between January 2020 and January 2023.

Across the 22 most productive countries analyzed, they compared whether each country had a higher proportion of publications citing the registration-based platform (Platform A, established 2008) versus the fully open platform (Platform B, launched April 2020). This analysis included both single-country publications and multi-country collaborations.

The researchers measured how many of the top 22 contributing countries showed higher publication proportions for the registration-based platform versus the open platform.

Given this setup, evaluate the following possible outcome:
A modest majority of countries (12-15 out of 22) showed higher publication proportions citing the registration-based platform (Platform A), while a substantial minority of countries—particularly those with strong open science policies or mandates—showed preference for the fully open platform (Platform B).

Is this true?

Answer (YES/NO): NO